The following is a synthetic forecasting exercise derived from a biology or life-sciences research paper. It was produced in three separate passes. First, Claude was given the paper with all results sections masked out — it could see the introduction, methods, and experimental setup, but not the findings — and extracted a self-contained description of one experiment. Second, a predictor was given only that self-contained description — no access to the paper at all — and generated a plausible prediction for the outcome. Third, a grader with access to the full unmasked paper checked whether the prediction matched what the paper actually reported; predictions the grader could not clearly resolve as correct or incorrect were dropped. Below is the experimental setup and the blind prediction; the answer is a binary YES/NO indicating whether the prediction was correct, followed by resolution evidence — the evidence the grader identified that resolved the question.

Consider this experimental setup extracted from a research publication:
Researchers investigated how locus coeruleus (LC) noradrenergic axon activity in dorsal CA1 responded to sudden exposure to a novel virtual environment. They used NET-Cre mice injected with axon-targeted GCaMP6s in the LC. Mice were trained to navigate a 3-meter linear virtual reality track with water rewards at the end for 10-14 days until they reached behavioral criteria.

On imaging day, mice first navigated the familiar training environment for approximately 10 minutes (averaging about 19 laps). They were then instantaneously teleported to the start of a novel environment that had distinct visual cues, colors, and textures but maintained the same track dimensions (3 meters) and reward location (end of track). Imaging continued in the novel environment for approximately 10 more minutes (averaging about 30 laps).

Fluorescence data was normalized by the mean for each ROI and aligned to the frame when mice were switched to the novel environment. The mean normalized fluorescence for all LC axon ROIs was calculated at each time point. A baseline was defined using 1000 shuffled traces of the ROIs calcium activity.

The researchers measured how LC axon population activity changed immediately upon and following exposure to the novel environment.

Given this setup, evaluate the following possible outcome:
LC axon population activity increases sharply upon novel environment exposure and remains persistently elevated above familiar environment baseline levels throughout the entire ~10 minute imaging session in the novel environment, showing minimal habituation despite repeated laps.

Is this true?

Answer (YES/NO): NO